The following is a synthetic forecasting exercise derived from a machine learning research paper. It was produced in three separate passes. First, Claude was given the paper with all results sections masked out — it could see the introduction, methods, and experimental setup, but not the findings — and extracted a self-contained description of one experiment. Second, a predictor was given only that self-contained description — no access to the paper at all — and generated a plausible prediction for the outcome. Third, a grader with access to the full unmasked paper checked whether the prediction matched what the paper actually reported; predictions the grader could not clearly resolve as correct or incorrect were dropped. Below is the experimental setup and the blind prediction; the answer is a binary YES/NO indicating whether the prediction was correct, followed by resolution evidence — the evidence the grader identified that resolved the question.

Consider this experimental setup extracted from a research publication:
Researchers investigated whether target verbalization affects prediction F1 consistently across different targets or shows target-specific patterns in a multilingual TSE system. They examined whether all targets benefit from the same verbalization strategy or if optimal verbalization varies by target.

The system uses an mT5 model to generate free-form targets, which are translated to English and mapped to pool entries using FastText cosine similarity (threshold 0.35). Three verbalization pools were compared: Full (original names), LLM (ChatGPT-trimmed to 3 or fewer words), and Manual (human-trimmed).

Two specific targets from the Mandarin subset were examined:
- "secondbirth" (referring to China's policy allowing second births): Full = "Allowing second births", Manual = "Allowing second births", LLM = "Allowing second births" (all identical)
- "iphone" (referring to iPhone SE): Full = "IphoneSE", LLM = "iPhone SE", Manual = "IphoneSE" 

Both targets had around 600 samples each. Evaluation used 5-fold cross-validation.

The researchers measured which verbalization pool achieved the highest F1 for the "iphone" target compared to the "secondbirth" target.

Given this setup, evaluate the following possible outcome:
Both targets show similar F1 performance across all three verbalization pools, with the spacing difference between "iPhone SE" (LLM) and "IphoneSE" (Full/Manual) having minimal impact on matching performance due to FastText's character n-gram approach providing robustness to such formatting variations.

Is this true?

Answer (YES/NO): NO